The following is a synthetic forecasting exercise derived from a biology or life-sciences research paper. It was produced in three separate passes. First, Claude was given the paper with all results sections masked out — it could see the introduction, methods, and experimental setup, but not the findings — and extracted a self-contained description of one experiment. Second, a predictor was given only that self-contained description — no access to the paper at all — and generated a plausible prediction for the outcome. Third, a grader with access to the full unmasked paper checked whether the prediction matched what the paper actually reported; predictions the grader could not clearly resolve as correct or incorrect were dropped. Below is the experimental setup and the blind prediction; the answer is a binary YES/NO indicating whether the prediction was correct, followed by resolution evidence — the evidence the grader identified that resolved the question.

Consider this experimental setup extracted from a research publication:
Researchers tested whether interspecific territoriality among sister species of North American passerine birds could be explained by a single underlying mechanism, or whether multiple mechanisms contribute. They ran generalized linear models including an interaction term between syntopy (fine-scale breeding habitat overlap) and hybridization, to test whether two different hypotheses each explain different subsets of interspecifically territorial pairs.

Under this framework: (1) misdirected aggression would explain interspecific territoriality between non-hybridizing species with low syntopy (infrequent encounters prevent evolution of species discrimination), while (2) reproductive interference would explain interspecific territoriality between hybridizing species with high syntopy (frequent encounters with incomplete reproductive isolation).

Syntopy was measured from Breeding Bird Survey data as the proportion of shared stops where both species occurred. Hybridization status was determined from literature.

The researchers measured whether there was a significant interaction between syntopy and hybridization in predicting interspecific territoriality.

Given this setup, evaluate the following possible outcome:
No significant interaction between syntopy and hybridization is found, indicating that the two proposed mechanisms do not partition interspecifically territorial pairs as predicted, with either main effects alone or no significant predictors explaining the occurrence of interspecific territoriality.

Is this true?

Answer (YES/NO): NO